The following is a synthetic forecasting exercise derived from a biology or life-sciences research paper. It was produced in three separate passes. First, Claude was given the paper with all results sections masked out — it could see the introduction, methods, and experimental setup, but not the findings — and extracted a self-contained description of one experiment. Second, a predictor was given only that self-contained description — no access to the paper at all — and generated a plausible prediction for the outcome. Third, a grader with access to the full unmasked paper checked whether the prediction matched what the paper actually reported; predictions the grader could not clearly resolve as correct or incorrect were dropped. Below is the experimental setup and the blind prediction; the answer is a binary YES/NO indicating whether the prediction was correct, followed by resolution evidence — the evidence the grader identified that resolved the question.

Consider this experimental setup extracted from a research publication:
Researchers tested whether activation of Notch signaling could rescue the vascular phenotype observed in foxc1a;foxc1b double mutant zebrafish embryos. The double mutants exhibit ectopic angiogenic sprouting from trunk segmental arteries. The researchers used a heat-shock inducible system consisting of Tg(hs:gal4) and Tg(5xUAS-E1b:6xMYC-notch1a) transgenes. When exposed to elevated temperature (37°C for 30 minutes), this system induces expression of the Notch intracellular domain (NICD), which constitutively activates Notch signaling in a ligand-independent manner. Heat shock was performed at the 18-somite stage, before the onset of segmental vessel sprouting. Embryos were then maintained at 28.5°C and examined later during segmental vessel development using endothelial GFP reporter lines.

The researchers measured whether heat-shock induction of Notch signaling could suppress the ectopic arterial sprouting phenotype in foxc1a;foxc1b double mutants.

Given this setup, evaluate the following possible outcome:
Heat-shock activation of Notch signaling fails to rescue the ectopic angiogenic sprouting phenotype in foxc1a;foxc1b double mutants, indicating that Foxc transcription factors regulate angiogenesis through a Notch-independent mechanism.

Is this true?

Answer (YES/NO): NO